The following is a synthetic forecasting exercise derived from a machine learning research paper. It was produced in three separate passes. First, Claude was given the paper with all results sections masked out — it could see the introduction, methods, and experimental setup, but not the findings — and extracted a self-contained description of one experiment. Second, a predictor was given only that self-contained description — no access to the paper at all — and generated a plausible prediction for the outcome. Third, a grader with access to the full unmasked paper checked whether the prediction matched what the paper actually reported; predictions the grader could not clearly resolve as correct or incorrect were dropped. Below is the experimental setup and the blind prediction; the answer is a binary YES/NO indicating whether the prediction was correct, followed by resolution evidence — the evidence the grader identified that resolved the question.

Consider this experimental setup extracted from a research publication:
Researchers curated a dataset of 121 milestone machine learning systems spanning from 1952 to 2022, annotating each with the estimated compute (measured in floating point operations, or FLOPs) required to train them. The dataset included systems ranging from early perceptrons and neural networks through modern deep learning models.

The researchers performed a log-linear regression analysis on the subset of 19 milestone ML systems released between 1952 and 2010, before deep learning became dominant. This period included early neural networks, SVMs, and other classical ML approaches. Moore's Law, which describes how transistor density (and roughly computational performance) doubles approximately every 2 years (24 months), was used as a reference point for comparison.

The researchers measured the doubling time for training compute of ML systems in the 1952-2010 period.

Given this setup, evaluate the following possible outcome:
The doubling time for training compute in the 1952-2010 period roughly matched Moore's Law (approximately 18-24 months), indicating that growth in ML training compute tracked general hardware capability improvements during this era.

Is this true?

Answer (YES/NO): YES